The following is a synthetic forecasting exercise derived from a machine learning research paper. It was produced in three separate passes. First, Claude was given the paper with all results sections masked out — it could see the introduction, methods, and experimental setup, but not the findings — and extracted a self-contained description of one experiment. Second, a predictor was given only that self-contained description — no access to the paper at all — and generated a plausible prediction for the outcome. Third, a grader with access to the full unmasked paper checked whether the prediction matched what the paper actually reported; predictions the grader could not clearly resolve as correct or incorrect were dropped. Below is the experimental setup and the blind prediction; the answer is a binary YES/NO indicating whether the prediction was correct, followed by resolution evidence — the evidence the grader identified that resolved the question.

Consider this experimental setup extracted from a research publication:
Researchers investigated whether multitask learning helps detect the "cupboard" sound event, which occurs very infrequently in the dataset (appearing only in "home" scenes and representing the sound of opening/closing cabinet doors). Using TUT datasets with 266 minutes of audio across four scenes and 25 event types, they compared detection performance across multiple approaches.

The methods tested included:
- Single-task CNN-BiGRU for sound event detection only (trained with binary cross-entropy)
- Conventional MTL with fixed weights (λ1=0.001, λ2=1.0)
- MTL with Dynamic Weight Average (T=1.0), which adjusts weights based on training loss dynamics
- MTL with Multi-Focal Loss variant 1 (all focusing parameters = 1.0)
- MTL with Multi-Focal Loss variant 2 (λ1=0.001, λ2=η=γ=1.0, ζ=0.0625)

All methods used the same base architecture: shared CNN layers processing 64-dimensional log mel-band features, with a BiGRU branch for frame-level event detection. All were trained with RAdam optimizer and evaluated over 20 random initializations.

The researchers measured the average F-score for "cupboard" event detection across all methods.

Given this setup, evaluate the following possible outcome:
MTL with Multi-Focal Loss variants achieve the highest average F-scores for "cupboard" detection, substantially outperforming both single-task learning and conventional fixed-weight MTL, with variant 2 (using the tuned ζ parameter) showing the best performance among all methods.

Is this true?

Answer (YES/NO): NO